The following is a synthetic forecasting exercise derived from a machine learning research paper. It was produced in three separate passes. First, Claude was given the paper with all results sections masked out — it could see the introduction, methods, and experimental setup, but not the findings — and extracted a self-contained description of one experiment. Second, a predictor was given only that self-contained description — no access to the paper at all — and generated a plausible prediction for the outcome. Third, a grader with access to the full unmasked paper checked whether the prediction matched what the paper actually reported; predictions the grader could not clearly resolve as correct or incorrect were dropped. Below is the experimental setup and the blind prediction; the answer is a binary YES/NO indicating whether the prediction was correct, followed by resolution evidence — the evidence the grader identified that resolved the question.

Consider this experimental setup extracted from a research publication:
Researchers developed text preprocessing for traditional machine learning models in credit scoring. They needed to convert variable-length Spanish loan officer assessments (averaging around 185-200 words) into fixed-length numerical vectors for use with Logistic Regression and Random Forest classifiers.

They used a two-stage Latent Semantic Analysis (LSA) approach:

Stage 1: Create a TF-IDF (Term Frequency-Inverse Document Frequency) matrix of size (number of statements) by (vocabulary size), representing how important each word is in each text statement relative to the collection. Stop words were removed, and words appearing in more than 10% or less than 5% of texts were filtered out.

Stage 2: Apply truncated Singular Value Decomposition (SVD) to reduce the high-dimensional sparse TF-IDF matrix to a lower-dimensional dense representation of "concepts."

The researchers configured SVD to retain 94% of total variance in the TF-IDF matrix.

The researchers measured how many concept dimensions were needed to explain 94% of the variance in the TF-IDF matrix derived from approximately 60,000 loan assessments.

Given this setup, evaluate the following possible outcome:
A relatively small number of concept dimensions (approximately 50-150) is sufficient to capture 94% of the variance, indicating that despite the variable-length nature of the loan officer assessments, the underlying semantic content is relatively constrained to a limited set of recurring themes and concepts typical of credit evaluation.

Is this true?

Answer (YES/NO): NO